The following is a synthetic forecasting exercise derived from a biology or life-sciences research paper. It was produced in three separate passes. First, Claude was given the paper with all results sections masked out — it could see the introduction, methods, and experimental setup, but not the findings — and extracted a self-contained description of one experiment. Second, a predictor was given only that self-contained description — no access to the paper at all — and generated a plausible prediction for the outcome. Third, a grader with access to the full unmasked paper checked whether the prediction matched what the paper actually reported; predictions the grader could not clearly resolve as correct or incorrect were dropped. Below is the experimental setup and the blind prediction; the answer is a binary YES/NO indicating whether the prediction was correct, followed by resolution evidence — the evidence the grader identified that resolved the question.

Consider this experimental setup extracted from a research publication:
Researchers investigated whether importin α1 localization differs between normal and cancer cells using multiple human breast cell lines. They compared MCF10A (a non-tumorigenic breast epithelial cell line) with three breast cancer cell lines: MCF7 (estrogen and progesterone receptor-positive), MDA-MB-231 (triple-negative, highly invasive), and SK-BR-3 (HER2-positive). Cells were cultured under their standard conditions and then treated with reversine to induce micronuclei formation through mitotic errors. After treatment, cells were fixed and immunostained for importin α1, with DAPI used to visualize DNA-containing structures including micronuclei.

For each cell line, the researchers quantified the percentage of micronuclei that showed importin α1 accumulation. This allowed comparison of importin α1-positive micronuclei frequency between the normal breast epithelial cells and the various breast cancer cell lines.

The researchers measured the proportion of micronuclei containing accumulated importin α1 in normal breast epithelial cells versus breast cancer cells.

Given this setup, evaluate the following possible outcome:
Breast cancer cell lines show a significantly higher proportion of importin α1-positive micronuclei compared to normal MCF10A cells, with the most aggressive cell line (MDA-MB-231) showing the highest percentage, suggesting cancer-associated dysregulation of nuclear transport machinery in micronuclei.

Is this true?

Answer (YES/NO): NO